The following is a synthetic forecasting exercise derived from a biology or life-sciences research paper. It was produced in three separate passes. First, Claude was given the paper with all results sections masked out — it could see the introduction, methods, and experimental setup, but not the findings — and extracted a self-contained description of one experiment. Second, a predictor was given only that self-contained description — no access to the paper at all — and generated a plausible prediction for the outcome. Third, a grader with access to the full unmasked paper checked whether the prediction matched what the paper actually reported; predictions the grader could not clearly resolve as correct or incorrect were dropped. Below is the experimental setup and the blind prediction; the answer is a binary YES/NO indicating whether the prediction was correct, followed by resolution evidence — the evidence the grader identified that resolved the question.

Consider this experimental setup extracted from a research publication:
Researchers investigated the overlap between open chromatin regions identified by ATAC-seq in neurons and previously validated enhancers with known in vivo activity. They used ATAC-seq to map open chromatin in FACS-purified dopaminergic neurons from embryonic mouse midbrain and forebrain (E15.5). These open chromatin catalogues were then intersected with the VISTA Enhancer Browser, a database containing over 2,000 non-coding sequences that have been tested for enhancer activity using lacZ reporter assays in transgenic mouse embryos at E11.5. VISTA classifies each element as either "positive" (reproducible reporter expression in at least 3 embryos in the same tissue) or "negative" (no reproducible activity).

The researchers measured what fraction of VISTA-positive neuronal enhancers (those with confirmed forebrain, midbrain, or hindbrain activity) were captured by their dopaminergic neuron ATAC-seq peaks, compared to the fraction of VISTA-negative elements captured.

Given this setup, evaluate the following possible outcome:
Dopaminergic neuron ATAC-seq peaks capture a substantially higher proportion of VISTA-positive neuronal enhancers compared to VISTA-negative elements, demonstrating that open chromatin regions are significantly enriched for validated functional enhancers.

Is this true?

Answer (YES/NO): YES